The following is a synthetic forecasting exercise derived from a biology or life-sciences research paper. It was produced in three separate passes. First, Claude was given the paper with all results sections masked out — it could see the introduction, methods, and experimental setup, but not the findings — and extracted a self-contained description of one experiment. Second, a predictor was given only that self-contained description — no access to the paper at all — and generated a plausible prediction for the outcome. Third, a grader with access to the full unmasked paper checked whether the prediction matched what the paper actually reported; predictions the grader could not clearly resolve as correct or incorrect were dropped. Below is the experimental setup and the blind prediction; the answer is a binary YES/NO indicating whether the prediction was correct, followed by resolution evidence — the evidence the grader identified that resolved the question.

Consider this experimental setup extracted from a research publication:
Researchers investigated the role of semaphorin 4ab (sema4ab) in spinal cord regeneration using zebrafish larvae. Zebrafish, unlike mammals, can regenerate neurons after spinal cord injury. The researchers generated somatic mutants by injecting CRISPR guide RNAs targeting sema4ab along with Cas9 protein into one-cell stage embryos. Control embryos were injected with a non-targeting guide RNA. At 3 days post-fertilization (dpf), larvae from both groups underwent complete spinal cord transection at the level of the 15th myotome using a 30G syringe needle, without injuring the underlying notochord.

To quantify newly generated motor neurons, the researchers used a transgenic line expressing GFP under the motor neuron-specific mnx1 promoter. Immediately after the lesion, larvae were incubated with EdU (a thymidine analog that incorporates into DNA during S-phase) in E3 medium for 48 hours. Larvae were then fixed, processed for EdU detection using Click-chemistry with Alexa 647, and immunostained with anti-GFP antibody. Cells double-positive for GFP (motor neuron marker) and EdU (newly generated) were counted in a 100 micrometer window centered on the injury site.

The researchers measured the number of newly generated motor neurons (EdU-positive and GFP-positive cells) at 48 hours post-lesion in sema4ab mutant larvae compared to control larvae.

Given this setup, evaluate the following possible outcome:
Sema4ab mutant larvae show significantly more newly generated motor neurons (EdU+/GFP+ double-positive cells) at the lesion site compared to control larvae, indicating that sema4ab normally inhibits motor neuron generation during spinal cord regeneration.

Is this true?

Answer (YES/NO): YES